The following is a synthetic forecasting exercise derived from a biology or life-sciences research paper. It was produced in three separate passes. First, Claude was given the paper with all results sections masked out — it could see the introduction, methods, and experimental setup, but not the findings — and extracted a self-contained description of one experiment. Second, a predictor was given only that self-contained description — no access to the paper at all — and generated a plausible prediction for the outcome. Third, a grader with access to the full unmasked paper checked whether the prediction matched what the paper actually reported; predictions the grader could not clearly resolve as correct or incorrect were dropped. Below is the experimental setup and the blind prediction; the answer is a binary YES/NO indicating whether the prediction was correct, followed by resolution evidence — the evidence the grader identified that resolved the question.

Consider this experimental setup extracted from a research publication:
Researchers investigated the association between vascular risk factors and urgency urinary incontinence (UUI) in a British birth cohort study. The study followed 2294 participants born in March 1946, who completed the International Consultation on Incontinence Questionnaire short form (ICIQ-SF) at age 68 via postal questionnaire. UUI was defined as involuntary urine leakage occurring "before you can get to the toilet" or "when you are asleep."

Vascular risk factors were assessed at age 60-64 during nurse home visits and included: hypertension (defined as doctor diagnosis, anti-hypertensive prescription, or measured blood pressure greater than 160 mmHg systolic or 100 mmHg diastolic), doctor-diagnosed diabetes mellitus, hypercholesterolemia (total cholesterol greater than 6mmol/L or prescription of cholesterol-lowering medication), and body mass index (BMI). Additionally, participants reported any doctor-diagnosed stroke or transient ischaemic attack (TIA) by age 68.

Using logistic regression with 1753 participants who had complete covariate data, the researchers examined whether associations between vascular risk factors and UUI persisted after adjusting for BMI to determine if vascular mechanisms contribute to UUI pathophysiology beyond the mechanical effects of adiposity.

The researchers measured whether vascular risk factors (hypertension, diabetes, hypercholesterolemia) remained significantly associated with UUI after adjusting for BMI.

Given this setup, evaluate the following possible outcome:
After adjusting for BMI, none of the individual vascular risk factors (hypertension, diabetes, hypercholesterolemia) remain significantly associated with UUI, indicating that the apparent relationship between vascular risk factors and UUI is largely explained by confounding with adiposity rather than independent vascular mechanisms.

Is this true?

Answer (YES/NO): YES